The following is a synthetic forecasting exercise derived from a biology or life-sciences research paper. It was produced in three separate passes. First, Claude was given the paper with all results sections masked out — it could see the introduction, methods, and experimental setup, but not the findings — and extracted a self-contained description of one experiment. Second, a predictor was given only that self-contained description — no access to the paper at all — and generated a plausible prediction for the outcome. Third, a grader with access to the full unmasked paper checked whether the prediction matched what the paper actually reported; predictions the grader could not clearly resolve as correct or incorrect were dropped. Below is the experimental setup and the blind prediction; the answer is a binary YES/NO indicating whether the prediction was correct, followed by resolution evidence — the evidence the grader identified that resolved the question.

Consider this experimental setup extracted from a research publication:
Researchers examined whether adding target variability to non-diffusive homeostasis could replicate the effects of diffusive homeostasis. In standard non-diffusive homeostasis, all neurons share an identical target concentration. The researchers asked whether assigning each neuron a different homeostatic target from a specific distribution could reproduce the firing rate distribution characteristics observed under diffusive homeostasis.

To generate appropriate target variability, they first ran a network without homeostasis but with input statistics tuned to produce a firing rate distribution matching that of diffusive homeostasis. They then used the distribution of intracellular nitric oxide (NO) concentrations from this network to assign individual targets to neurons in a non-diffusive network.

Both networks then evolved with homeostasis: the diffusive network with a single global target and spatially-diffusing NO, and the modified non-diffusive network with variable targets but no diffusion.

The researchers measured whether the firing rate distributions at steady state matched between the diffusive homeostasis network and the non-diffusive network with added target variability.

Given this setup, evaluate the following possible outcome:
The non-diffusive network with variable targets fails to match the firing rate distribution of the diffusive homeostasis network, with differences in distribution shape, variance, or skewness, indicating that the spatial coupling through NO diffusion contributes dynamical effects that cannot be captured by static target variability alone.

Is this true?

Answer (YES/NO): NO